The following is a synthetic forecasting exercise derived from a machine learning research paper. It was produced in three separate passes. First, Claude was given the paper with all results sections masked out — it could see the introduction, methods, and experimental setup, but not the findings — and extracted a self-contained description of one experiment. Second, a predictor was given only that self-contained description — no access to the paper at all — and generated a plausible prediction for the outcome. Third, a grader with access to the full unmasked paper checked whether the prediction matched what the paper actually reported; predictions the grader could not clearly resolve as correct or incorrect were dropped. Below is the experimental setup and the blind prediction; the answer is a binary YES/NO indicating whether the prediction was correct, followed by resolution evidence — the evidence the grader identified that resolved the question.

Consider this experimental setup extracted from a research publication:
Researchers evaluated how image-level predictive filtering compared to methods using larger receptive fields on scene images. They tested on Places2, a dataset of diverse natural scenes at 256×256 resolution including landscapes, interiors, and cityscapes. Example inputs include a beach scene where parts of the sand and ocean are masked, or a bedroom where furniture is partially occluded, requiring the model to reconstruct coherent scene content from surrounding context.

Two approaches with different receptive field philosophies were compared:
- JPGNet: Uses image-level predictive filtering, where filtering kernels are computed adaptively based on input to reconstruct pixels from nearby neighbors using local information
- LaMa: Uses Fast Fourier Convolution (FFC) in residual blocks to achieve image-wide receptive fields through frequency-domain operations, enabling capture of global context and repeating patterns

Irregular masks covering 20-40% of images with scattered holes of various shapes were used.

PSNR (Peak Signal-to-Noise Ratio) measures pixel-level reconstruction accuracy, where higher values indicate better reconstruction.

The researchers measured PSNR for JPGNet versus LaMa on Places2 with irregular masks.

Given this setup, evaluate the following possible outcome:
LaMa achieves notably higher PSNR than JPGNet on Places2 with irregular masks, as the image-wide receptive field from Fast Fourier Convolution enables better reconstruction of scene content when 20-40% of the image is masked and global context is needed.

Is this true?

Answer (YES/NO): YES